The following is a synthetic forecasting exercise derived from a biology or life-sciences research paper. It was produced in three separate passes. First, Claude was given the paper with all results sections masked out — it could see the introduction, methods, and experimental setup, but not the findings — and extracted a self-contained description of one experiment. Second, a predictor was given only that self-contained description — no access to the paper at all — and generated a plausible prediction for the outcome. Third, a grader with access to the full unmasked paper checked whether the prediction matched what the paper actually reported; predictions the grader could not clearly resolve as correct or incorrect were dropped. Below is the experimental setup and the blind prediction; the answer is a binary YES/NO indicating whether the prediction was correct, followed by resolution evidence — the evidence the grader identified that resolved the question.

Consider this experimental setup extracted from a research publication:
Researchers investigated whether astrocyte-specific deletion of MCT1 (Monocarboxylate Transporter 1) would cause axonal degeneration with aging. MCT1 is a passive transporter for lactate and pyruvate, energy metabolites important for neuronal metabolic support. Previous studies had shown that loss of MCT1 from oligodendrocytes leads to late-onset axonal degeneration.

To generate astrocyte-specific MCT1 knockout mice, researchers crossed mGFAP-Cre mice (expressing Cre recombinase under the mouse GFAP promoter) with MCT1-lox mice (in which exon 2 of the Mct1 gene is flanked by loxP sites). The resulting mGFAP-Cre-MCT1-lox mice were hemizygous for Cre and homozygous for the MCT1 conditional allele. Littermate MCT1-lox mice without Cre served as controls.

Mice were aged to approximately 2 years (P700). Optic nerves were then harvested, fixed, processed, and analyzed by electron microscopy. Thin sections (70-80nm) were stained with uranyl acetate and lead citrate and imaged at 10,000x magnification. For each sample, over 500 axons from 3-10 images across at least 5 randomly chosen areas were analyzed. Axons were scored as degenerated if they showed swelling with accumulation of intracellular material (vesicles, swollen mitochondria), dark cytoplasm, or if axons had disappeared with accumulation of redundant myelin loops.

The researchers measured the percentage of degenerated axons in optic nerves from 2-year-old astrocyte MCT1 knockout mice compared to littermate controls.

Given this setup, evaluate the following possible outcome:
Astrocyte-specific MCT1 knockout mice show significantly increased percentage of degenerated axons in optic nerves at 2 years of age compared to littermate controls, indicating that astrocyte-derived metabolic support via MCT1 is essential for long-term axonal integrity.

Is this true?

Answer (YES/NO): NO